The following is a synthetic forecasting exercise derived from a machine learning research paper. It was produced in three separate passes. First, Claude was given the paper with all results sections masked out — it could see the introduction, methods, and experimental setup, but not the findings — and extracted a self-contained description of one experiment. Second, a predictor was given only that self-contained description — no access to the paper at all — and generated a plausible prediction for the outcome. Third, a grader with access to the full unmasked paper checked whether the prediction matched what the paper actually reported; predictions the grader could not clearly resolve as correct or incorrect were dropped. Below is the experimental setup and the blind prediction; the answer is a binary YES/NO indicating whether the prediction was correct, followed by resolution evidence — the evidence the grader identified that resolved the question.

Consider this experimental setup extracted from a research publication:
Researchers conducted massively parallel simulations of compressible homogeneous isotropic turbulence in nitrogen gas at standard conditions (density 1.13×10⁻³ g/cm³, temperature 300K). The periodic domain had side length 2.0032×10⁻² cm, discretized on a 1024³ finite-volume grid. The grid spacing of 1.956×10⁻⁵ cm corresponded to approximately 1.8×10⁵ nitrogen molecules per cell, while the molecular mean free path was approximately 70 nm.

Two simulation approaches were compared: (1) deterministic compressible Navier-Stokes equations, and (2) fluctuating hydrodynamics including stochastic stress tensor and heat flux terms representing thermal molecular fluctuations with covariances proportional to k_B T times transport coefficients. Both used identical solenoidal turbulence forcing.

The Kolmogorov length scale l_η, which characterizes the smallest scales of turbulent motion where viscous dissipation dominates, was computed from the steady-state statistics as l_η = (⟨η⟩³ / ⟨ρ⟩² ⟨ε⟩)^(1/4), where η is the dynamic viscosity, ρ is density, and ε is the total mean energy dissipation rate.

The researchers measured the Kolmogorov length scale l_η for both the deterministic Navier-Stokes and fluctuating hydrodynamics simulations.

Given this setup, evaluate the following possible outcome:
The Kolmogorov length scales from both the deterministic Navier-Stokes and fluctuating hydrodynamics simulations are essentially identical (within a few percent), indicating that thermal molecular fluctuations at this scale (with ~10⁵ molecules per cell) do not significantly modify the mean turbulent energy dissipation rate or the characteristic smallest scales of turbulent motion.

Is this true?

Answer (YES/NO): NO